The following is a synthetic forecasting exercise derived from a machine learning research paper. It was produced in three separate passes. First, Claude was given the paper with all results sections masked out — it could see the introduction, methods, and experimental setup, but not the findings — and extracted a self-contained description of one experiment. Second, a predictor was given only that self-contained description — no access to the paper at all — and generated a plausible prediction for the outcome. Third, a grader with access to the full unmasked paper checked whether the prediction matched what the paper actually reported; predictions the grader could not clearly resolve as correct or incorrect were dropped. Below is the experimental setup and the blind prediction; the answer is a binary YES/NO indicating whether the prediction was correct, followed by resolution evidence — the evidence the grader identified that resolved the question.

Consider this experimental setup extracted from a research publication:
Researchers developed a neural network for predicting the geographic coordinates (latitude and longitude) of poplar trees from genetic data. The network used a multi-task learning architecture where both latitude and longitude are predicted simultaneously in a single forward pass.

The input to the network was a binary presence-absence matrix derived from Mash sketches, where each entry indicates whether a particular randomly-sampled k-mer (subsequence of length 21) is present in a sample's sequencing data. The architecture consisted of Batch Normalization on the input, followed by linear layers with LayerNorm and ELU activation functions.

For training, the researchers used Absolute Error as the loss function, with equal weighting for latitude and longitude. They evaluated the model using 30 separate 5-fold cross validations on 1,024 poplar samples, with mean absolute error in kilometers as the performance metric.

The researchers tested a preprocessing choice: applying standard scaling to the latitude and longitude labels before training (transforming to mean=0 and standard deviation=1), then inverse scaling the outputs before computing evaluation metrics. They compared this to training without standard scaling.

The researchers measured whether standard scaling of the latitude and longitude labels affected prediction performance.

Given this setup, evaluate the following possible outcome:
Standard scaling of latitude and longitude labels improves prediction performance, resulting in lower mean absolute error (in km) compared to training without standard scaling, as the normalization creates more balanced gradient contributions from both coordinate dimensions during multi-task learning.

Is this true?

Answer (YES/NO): NO